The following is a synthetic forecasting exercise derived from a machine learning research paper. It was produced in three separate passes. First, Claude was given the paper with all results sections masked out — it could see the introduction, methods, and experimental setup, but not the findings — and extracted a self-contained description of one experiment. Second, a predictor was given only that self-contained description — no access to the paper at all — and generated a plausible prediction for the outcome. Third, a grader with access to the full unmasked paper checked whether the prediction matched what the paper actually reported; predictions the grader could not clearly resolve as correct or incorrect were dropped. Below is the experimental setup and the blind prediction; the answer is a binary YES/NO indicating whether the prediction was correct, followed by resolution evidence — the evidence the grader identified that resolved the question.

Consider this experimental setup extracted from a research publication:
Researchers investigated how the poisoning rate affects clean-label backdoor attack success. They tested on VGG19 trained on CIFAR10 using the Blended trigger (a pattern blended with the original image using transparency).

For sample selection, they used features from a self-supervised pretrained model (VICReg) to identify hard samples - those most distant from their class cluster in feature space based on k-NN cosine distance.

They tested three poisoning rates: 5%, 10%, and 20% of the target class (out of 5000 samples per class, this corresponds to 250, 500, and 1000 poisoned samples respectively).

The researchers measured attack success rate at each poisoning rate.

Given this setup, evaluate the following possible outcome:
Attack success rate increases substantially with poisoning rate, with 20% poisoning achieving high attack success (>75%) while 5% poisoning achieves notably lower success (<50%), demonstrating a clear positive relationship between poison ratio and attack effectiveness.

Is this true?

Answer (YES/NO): NO